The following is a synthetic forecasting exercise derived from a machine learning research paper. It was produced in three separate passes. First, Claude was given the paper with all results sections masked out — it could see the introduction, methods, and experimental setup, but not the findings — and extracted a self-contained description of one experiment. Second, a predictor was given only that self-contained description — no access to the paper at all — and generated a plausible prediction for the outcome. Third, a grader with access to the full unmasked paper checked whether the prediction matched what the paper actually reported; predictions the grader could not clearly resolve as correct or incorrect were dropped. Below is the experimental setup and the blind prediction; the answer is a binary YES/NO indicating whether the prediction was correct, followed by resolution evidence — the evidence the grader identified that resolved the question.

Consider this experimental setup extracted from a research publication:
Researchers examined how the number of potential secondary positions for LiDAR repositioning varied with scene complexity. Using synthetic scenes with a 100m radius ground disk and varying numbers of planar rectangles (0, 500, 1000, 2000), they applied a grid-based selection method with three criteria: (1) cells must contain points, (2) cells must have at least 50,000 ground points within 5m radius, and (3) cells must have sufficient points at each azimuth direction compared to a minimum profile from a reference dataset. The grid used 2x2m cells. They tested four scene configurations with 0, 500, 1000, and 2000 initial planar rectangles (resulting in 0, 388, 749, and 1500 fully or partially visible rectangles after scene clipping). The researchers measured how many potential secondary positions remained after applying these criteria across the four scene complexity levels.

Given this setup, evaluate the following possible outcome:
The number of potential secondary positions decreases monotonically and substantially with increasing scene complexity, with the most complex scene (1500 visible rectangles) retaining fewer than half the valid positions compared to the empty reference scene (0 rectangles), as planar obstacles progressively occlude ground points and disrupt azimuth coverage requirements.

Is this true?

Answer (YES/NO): NO